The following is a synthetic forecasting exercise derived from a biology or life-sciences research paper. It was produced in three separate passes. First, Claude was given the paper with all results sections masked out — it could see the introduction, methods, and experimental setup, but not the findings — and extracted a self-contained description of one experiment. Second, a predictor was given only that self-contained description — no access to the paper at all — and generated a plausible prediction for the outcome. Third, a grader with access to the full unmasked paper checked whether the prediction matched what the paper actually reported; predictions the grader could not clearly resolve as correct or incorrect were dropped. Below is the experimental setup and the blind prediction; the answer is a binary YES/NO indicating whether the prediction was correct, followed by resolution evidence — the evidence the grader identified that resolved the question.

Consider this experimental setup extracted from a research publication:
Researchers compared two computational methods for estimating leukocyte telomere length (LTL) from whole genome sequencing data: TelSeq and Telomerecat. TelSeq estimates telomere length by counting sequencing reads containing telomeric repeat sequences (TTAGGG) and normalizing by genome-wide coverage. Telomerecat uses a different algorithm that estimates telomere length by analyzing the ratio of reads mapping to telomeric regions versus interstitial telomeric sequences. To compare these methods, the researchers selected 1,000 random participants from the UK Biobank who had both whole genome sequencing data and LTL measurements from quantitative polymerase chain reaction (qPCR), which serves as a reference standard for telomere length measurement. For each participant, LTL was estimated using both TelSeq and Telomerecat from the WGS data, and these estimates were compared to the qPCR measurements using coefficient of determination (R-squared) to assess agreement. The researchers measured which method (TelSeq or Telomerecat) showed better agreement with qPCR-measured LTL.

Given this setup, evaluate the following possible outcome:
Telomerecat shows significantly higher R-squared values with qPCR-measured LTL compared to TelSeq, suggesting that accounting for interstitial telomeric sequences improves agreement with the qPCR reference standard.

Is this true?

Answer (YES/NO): NO